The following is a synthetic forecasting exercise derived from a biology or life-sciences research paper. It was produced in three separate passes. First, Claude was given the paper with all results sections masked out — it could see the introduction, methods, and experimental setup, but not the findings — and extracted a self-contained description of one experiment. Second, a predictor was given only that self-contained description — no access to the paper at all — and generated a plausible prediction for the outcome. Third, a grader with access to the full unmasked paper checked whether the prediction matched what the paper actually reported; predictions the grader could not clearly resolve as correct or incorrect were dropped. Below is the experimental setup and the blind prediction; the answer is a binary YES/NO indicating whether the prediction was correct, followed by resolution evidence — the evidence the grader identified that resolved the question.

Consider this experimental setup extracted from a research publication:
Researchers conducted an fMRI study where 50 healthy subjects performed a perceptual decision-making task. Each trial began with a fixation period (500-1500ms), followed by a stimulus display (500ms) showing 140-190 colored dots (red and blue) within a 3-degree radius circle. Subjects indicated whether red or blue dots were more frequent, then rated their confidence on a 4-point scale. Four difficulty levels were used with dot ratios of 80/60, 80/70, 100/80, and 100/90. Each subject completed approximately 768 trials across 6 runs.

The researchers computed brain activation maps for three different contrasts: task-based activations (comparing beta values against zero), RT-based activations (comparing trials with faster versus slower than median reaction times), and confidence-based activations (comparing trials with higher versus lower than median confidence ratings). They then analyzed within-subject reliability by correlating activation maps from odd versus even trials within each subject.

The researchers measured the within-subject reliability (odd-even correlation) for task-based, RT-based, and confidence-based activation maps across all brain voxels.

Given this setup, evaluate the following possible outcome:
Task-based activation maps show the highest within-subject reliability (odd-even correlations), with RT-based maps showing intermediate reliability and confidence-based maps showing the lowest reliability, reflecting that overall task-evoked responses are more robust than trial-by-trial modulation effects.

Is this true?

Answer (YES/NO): YES